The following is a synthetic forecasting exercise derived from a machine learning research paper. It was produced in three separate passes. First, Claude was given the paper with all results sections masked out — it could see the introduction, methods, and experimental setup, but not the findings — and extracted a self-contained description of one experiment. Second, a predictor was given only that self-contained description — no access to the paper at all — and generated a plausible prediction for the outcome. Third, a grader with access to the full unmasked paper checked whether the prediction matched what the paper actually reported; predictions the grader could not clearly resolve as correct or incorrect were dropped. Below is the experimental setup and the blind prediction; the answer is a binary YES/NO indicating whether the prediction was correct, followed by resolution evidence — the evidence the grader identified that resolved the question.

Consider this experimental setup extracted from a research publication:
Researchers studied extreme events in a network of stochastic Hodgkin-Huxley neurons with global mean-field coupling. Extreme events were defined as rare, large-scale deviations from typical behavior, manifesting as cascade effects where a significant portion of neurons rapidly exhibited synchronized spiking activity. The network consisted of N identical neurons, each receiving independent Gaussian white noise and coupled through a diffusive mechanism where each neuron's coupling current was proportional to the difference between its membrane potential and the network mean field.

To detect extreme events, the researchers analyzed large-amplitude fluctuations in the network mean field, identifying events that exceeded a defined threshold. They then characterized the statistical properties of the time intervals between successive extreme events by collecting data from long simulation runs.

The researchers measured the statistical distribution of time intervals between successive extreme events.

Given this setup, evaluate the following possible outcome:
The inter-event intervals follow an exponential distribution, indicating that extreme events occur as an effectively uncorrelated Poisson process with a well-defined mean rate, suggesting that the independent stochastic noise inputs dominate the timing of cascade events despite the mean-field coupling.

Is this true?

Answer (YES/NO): YES